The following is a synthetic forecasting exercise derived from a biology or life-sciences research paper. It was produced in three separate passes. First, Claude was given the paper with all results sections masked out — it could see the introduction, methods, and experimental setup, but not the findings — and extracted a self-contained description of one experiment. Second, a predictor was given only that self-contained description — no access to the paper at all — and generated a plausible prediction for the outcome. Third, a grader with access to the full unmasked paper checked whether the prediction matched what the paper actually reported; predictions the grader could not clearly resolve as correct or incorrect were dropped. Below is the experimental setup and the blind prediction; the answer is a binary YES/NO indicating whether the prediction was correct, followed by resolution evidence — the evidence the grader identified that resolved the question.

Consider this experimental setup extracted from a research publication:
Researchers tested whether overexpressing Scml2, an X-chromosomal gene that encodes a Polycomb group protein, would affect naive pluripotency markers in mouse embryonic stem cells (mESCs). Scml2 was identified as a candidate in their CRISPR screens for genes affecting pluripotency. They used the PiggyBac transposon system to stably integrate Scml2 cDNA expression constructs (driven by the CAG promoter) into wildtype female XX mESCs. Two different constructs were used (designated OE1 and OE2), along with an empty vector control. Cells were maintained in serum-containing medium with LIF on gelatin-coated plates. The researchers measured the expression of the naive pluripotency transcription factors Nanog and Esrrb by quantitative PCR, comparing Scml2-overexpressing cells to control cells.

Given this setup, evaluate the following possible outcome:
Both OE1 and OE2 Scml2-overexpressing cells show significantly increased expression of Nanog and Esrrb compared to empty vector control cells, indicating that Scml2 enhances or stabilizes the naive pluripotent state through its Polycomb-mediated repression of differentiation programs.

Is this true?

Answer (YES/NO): NO